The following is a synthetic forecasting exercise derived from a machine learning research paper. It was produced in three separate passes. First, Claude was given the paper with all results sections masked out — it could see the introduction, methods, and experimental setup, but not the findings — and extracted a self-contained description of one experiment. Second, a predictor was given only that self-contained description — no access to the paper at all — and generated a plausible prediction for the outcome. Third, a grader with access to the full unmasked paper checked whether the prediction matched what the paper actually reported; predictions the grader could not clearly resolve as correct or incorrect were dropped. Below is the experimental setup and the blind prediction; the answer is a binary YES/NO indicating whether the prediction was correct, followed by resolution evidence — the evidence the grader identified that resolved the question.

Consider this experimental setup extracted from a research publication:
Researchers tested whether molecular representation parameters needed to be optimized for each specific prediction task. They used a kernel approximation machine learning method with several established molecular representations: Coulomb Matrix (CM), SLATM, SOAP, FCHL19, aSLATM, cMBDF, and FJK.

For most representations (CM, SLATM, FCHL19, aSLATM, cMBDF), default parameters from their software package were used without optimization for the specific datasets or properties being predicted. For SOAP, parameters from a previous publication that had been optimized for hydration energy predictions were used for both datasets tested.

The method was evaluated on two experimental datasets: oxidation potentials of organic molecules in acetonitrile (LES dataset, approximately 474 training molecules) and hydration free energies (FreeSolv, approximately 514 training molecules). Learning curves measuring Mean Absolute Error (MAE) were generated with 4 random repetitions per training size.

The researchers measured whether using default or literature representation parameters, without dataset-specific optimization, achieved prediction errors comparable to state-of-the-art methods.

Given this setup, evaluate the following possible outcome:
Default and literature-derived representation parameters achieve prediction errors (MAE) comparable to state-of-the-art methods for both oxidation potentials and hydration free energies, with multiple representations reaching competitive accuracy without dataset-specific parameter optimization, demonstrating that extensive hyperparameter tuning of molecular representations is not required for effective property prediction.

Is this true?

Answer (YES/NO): YES